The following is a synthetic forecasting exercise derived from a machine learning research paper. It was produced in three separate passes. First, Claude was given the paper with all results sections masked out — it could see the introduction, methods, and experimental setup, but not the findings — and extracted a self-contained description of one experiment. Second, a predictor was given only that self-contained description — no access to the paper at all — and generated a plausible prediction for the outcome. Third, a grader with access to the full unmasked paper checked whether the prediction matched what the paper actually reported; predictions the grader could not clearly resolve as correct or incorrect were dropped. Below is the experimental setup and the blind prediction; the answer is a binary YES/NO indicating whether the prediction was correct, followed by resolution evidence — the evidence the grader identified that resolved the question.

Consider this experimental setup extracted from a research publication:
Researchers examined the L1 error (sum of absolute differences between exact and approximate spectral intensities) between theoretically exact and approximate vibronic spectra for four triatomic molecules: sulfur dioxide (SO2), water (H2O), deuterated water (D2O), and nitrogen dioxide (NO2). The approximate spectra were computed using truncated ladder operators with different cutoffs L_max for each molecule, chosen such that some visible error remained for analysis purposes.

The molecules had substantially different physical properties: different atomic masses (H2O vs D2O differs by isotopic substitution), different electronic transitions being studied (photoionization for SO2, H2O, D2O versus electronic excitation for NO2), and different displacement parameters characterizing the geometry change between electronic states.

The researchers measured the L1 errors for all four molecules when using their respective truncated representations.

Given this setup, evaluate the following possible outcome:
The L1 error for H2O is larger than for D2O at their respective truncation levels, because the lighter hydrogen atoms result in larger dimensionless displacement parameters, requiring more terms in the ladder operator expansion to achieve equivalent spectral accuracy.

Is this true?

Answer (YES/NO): NO